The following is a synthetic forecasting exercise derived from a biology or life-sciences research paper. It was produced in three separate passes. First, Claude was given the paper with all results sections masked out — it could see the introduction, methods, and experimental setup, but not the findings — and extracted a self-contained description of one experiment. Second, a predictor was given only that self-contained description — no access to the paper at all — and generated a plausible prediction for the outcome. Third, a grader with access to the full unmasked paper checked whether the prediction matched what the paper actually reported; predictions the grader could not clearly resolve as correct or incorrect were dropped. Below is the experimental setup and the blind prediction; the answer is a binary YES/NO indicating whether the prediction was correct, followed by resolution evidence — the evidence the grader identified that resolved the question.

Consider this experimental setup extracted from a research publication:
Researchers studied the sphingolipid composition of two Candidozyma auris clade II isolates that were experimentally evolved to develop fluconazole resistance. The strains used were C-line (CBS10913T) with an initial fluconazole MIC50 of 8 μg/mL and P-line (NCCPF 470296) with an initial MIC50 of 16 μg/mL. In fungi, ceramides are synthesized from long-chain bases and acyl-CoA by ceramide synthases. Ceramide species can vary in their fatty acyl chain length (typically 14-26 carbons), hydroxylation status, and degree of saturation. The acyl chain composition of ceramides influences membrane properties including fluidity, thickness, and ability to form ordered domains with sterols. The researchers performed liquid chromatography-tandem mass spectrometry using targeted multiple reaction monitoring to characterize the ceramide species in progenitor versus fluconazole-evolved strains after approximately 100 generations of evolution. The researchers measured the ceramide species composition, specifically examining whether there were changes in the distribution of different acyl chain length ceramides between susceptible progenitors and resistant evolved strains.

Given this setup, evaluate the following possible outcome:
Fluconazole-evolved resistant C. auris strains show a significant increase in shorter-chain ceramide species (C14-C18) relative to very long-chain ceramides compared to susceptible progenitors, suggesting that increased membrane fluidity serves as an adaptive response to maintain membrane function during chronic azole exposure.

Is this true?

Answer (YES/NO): NO